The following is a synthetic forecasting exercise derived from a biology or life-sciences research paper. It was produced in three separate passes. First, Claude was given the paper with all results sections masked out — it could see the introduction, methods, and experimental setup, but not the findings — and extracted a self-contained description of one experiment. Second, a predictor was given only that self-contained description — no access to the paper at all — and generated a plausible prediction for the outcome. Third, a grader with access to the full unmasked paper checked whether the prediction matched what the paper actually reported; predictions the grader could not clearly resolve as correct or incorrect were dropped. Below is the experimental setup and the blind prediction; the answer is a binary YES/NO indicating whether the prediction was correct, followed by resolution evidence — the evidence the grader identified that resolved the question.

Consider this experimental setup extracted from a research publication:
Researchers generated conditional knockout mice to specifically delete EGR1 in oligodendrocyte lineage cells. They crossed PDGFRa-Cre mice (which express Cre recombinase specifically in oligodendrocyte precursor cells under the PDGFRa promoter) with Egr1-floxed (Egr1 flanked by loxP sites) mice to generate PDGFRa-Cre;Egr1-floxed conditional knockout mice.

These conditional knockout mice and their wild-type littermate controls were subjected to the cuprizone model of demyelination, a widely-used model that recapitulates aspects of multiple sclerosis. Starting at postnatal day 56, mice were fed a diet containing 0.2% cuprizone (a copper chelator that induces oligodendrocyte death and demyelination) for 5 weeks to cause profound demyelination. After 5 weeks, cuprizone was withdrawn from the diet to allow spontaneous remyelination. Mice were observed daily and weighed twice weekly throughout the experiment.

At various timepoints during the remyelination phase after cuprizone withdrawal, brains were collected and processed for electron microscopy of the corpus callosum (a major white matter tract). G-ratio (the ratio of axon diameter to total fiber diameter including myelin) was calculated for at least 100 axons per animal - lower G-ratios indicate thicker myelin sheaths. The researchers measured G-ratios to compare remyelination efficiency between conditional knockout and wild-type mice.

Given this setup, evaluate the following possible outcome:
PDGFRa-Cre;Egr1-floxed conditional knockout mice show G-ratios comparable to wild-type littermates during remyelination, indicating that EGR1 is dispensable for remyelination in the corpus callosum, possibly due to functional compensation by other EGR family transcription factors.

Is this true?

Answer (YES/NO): NO